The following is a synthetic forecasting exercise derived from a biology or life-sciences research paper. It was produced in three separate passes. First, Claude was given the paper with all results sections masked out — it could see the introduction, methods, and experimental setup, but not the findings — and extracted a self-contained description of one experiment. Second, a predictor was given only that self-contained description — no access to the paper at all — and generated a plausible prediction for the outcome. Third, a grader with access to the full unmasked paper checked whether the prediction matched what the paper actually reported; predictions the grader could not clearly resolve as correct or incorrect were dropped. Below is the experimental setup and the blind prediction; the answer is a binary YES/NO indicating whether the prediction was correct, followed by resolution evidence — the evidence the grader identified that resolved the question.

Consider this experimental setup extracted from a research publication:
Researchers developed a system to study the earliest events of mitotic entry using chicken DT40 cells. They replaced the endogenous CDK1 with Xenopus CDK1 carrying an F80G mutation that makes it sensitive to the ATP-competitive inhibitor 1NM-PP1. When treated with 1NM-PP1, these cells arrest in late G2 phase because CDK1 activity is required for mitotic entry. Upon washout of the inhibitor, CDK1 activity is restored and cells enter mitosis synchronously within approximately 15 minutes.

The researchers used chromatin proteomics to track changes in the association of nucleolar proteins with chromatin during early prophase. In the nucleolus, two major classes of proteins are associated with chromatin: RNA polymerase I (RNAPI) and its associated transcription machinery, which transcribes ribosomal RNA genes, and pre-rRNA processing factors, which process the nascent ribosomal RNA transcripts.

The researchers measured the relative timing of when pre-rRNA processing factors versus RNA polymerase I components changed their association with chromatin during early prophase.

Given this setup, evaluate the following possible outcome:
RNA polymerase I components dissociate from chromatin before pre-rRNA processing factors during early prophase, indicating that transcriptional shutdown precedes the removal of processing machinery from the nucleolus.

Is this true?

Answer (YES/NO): NO